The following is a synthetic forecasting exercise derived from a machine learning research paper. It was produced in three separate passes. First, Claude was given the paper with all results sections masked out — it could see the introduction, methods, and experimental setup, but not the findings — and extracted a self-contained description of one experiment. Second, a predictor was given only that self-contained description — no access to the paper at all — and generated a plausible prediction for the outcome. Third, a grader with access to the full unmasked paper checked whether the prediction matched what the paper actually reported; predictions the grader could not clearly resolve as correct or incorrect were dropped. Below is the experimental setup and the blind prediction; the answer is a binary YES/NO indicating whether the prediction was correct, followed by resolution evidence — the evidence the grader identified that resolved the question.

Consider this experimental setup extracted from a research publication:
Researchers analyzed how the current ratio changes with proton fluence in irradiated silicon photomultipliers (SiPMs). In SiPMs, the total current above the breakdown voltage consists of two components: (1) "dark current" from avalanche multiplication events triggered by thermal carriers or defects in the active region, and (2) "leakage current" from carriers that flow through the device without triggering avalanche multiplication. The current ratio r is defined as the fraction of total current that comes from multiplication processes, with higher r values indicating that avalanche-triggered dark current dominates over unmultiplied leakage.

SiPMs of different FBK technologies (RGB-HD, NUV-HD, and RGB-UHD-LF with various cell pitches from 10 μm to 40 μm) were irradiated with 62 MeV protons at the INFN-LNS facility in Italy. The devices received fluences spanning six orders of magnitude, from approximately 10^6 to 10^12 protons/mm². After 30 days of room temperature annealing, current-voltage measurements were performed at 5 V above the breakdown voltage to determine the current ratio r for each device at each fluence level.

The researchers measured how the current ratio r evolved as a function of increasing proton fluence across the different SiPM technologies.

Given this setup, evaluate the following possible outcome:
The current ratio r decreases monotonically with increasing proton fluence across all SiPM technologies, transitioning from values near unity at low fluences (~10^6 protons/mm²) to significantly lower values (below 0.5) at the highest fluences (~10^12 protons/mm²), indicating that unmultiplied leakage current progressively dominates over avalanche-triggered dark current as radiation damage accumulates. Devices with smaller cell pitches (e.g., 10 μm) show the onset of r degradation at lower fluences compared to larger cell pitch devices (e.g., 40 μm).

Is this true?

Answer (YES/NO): NO